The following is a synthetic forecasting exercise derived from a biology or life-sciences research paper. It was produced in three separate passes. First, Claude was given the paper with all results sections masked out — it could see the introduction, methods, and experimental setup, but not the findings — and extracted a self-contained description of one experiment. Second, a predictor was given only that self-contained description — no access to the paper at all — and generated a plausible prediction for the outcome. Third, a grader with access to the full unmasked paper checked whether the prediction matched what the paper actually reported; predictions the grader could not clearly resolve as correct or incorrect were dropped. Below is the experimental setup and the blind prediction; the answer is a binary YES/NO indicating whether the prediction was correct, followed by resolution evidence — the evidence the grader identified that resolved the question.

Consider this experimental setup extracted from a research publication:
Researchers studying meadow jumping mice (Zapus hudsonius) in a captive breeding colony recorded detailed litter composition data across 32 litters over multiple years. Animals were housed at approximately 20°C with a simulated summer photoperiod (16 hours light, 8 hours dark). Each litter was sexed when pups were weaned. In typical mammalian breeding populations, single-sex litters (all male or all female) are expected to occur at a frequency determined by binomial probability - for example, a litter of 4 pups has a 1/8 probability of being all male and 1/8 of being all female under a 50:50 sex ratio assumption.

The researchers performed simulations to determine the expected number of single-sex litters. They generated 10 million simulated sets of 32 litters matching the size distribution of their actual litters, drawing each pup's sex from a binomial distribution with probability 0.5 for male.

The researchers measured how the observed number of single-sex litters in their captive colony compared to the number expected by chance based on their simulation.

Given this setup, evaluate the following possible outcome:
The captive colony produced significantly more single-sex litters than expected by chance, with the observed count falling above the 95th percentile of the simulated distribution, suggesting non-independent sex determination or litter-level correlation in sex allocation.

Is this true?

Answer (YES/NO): YES